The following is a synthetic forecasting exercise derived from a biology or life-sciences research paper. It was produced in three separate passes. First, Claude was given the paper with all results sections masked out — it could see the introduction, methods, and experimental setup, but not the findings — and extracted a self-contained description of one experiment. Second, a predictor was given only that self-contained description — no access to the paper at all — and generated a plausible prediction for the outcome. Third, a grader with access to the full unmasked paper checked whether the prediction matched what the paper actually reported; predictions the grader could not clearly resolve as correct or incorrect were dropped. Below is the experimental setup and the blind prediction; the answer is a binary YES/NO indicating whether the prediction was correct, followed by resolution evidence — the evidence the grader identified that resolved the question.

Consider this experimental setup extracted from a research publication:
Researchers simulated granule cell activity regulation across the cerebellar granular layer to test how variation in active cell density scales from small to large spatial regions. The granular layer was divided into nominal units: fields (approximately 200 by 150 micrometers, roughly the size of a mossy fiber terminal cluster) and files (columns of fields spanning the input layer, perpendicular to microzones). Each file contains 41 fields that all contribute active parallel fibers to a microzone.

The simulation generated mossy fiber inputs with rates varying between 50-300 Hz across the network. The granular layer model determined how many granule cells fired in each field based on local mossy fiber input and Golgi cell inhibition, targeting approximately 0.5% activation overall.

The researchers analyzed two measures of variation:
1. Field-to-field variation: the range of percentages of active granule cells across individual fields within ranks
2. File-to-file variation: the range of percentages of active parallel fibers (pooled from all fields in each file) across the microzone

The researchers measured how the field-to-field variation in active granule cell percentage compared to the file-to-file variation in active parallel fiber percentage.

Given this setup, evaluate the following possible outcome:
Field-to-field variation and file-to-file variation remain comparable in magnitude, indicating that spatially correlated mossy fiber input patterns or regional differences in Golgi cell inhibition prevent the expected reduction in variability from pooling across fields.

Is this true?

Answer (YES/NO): NO